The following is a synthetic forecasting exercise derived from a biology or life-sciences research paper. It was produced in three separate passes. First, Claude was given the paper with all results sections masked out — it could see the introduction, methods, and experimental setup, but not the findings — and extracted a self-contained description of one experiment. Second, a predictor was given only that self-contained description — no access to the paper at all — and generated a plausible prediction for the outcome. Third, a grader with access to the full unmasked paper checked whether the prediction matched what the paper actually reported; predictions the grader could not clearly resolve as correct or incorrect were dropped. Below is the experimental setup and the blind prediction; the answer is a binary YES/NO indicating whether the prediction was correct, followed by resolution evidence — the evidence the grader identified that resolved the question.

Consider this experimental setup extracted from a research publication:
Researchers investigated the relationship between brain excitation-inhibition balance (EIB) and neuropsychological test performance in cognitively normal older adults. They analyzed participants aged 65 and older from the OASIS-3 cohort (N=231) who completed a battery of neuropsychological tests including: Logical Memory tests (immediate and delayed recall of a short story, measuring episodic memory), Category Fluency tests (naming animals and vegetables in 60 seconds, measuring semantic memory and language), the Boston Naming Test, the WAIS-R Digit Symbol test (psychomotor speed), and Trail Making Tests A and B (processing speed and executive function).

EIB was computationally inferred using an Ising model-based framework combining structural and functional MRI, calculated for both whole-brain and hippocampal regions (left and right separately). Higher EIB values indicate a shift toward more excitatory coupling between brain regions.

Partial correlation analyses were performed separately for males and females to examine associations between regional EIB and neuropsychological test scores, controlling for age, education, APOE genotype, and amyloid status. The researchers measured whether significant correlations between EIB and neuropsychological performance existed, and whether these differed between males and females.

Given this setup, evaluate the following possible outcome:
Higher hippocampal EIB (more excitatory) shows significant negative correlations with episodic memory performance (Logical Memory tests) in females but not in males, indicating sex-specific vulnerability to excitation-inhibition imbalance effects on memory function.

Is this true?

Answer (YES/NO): NO